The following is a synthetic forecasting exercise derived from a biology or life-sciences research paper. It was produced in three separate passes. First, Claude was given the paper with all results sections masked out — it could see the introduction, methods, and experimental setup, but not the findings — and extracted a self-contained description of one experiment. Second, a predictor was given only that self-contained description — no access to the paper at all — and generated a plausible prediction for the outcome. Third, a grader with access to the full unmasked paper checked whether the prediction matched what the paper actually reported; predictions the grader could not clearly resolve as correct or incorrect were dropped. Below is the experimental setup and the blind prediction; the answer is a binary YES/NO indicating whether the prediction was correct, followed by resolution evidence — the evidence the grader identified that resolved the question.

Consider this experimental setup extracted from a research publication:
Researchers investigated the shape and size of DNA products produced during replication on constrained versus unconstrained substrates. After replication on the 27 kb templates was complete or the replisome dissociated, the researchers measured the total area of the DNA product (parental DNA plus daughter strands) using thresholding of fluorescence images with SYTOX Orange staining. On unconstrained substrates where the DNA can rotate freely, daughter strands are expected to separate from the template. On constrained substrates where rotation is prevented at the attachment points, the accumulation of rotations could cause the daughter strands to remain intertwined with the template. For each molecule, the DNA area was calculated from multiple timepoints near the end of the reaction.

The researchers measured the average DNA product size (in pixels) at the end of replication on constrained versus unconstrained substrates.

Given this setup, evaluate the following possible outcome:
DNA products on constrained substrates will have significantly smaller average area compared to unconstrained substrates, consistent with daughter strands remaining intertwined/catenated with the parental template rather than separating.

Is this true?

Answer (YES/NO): NO